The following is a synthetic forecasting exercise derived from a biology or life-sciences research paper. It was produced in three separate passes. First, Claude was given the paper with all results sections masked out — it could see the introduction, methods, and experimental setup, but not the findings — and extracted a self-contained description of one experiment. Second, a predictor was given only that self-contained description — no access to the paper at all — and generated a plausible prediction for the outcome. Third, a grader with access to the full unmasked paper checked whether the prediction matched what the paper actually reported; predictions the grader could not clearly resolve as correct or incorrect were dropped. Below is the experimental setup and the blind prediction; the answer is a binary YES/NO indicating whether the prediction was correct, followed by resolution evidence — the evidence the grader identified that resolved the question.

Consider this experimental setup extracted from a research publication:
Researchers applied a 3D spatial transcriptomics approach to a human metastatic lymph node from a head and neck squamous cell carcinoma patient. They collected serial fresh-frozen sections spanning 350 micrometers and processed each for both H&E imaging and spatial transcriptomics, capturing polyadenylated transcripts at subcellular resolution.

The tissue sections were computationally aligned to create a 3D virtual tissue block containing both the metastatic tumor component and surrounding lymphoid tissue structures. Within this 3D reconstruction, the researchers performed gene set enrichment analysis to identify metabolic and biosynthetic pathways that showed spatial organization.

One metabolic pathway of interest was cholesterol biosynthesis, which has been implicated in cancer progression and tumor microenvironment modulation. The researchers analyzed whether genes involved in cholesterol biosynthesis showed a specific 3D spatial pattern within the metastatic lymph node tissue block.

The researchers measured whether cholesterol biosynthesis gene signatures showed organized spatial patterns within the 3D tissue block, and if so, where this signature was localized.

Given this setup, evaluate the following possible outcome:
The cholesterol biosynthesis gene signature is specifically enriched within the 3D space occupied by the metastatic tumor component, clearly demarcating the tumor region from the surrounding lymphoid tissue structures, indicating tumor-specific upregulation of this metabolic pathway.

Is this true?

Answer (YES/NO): NO